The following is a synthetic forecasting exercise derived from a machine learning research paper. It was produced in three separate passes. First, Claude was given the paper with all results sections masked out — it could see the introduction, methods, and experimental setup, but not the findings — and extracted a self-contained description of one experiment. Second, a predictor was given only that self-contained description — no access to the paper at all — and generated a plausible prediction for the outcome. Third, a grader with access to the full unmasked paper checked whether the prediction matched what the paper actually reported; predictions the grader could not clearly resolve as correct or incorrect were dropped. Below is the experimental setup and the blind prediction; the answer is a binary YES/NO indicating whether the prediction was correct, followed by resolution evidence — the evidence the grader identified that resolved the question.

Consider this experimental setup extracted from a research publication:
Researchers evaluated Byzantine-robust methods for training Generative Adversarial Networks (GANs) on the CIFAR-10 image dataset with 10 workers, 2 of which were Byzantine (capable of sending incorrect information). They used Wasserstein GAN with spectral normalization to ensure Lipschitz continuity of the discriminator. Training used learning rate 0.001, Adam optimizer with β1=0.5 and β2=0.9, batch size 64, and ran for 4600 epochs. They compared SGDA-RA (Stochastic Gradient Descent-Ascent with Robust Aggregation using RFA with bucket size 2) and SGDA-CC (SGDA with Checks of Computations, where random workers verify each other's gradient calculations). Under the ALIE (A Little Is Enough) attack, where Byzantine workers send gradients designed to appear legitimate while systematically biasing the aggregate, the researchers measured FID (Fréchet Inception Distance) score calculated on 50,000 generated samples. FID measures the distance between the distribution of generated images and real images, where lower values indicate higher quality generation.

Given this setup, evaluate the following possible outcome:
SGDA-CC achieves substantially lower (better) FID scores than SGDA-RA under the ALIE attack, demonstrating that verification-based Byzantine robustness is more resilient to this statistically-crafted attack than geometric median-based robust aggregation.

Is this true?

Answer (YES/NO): YES